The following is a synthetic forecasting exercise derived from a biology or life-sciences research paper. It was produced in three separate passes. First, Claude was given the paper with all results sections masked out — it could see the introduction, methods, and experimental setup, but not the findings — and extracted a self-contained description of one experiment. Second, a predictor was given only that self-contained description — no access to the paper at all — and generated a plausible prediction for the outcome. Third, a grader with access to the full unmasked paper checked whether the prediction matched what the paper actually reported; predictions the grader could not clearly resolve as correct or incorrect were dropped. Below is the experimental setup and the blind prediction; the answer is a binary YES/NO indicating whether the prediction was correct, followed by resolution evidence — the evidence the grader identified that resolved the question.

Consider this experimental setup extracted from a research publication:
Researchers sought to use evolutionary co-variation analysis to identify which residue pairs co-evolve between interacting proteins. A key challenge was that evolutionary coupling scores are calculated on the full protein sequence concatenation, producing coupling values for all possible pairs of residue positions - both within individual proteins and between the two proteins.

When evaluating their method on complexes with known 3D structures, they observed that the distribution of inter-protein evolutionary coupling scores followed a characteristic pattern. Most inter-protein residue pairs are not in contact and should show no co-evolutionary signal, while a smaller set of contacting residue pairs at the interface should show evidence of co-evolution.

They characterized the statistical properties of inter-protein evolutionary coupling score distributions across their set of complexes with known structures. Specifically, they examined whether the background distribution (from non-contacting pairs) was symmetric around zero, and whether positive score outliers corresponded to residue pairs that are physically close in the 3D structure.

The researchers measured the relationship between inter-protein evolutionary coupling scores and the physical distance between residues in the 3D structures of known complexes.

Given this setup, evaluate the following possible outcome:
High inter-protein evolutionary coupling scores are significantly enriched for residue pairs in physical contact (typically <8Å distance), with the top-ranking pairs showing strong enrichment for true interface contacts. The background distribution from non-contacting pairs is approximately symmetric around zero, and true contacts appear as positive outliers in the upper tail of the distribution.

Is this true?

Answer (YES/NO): YES